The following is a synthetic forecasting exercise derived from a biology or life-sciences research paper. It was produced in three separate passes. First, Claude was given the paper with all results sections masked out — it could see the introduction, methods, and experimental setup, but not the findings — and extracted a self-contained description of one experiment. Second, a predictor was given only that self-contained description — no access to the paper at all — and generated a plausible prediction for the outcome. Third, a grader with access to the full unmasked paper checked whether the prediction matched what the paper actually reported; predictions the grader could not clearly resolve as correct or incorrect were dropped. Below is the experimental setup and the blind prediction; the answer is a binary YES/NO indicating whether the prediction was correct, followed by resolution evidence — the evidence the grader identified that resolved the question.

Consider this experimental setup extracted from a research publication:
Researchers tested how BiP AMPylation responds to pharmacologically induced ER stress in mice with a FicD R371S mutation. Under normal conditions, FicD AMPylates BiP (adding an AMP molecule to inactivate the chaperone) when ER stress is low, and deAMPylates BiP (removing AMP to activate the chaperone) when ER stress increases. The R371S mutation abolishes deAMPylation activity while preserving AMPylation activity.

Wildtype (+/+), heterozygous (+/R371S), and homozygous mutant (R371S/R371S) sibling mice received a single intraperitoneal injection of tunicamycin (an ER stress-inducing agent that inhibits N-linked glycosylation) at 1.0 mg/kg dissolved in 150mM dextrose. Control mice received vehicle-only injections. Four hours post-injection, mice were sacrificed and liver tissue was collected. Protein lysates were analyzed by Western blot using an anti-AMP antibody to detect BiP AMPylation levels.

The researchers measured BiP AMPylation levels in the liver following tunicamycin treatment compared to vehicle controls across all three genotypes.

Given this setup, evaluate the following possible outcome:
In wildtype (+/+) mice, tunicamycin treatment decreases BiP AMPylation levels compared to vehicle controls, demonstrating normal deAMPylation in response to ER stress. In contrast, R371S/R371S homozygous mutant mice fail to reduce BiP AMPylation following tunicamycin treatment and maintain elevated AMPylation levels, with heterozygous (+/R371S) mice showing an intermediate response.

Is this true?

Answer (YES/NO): NO